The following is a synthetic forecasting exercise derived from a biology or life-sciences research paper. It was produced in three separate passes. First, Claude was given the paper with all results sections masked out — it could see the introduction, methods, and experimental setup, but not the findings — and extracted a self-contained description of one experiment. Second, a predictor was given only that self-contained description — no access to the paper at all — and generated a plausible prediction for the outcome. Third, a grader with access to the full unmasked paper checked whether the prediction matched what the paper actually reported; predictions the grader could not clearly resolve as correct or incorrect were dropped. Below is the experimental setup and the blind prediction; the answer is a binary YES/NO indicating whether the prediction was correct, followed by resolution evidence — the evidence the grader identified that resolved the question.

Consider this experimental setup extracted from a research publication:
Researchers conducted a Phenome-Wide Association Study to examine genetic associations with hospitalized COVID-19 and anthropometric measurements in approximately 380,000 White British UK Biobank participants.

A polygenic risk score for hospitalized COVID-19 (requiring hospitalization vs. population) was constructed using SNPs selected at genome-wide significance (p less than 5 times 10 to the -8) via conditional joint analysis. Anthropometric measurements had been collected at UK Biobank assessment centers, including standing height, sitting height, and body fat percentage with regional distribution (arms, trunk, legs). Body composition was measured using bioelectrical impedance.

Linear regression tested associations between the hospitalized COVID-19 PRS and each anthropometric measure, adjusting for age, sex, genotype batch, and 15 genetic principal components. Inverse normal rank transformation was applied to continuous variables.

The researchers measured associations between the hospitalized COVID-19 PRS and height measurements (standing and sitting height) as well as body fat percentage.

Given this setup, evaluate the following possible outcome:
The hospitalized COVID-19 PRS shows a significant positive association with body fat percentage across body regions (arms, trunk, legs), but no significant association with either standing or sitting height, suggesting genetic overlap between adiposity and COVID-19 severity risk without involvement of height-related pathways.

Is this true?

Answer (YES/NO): NO